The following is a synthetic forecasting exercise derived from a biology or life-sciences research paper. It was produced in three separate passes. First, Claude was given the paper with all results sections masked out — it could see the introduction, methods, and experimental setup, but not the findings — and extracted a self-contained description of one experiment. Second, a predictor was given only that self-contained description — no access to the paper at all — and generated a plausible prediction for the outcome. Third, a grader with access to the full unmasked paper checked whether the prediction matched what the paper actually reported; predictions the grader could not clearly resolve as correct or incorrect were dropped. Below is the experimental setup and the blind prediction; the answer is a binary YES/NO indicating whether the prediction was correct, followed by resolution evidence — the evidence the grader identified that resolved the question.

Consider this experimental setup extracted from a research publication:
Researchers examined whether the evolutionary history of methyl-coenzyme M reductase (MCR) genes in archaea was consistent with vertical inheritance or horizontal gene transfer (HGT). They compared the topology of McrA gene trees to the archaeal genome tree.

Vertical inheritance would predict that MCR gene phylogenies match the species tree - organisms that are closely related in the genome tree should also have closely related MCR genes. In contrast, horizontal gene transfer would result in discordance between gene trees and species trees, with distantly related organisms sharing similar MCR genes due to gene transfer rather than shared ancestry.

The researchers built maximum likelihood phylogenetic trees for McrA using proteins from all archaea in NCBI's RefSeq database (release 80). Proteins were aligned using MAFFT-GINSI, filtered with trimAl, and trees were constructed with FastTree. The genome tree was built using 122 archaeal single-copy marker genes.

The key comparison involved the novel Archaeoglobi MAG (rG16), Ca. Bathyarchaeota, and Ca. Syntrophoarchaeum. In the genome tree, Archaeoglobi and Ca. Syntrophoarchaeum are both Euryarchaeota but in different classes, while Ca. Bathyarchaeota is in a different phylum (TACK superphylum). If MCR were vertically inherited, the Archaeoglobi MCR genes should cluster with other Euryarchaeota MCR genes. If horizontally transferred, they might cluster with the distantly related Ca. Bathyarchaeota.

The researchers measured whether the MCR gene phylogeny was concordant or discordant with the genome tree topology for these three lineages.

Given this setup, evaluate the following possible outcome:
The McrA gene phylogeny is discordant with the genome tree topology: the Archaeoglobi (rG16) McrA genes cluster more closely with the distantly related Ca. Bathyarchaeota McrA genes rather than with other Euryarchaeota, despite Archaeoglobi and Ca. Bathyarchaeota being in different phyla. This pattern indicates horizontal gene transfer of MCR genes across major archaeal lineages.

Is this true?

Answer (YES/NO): NO